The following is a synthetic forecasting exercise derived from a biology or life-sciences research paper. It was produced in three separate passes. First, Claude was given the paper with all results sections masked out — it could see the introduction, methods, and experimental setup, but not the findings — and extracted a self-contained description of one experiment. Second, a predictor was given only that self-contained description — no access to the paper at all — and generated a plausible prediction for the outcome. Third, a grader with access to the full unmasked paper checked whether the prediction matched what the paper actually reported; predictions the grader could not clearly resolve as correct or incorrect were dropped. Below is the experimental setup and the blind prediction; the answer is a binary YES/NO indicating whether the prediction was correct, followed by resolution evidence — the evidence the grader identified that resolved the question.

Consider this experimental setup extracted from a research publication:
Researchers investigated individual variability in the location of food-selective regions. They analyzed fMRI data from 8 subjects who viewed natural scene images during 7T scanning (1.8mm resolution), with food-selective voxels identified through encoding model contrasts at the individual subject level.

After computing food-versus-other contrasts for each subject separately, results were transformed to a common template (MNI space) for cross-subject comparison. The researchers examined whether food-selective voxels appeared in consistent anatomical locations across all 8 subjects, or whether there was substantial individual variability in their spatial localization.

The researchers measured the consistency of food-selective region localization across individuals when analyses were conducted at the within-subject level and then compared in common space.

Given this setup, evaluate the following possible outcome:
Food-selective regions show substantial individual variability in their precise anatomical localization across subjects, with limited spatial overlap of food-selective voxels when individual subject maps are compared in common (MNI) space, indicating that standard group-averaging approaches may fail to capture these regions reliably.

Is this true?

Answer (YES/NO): YES